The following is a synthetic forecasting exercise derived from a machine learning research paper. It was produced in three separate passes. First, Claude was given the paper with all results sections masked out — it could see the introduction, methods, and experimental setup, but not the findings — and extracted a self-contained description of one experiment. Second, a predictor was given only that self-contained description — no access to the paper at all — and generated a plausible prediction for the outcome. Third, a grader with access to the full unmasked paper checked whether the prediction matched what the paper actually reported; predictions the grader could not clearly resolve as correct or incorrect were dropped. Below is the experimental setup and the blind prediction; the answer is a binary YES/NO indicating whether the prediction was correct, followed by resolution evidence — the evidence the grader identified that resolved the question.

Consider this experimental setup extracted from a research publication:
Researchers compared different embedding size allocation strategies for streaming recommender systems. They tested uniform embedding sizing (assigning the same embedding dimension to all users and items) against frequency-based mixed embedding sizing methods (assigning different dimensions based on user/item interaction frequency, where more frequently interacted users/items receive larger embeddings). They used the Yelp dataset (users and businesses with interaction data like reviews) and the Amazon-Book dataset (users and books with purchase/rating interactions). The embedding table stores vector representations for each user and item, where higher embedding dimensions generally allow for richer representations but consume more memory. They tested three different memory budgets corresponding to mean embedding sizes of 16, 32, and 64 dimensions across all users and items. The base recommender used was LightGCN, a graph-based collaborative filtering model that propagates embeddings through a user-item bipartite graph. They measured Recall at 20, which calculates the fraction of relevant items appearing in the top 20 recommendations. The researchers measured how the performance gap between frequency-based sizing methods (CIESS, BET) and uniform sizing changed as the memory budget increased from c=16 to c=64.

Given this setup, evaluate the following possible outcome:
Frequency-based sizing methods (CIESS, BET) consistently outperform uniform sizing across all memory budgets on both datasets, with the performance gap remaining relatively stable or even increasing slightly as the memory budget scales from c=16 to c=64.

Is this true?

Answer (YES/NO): NO